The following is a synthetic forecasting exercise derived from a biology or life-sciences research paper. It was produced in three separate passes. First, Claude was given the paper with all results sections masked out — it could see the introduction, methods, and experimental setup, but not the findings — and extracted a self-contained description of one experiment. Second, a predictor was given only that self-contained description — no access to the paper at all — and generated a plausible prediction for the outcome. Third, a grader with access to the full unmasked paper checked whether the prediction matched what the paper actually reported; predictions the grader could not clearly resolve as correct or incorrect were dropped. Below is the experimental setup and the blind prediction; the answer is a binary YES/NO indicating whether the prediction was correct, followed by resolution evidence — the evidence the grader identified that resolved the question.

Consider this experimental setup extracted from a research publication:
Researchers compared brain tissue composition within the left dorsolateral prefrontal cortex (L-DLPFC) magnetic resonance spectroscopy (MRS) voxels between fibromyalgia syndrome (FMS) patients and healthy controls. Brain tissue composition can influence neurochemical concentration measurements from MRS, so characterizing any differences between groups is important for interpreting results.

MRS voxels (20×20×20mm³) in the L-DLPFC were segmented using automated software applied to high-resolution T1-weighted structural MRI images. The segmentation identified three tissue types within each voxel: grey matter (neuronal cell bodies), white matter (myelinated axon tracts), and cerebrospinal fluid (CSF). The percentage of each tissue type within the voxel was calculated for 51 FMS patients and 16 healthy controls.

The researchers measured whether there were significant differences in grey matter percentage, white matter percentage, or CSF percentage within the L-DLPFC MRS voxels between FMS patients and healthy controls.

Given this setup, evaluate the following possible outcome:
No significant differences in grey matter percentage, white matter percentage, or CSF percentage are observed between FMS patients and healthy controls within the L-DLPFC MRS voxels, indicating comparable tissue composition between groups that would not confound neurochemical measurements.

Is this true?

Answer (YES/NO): NO